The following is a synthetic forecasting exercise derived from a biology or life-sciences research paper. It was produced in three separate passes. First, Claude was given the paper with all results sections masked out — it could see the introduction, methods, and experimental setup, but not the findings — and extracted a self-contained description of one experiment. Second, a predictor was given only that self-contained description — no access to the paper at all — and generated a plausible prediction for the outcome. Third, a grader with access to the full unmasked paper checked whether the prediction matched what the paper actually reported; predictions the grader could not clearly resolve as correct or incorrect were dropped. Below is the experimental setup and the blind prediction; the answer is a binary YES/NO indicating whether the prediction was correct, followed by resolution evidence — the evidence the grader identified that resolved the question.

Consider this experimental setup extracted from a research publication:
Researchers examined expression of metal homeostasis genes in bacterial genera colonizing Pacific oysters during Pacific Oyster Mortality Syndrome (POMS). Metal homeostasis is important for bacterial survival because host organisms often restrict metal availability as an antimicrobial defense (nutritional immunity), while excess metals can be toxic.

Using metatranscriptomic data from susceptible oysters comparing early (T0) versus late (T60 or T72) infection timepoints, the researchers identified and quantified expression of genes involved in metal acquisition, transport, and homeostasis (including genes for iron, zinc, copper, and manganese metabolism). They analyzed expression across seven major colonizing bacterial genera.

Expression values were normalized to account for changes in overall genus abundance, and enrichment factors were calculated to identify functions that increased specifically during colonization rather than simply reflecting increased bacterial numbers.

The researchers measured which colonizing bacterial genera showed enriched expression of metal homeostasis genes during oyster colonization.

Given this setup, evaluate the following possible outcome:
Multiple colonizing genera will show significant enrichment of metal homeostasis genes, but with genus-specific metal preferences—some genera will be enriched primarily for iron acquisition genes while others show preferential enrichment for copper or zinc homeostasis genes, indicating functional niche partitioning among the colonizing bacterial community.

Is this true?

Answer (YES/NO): NO